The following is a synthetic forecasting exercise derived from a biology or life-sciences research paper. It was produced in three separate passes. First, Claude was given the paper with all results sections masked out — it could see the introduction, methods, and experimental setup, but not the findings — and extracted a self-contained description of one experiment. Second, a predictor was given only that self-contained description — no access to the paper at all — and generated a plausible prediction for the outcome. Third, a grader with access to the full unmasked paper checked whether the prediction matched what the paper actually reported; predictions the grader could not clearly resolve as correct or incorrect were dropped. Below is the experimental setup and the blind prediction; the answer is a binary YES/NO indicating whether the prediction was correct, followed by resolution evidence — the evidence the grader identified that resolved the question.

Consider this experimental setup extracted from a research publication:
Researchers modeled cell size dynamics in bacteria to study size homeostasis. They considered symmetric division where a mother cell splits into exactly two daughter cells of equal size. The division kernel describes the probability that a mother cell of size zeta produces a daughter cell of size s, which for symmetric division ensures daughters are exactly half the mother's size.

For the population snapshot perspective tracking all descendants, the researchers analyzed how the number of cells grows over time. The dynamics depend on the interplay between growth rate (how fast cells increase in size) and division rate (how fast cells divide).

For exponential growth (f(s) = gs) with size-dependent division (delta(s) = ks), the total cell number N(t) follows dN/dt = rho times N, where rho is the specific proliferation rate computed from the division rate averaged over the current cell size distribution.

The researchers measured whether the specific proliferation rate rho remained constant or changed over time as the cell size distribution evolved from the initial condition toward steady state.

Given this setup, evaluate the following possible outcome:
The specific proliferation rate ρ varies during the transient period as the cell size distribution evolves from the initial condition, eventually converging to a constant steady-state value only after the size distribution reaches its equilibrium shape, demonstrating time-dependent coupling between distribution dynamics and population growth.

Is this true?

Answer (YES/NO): YES